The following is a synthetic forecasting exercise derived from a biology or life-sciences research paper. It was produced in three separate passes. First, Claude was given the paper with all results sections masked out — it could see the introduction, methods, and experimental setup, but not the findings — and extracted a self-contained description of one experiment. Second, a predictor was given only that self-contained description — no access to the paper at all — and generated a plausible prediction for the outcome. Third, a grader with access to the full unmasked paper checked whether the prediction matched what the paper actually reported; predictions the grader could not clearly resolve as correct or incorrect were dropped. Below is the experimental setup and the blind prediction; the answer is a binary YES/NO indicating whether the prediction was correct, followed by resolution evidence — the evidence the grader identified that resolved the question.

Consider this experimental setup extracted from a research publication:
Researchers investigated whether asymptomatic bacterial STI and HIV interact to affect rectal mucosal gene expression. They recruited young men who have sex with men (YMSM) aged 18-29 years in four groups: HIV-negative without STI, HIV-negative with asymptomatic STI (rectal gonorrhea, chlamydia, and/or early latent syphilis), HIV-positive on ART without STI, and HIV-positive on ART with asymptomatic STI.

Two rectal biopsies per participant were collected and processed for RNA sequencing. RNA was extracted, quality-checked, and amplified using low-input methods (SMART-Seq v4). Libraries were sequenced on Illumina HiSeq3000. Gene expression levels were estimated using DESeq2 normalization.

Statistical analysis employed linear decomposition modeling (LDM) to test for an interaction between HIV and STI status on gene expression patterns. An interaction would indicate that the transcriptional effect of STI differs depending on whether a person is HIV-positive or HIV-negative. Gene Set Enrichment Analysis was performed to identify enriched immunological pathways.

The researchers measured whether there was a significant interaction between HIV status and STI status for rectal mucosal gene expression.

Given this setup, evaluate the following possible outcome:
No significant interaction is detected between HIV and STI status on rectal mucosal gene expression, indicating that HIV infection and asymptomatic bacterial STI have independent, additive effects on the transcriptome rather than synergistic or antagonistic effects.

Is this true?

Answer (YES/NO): NO